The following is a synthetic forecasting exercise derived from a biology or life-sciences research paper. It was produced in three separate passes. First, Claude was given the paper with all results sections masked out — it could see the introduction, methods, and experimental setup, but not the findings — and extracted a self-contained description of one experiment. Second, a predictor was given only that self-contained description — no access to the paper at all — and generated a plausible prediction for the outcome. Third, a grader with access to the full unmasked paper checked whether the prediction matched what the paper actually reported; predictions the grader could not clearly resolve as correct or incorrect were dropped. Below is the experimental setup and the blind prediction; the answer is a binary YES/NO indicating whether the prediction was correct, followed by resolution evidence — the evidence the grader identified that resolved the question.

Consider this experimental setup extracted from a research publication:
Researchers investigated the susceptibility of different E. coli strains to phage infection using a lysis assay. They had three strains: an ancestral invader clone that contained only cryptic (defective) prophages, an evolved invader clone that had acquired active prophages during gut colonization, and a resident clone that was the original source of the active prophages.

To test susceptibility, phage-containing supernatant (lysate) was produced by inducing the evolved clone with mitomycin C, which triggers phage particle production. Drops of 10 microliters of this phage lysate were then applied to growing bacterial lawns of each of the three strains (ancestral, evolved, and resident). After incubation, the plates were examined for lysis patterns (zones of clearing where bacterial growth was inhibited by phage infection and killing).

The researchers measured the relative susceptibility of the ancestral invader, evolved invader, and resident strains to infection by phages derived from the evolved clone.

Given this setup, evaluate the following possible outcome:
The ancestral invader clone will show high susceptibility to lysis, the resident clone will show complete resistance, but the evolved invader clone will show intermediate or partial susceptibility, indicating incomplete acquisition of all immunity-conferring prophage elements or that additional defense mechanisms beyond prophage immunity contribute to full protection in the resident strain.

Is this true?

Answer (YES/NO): YES